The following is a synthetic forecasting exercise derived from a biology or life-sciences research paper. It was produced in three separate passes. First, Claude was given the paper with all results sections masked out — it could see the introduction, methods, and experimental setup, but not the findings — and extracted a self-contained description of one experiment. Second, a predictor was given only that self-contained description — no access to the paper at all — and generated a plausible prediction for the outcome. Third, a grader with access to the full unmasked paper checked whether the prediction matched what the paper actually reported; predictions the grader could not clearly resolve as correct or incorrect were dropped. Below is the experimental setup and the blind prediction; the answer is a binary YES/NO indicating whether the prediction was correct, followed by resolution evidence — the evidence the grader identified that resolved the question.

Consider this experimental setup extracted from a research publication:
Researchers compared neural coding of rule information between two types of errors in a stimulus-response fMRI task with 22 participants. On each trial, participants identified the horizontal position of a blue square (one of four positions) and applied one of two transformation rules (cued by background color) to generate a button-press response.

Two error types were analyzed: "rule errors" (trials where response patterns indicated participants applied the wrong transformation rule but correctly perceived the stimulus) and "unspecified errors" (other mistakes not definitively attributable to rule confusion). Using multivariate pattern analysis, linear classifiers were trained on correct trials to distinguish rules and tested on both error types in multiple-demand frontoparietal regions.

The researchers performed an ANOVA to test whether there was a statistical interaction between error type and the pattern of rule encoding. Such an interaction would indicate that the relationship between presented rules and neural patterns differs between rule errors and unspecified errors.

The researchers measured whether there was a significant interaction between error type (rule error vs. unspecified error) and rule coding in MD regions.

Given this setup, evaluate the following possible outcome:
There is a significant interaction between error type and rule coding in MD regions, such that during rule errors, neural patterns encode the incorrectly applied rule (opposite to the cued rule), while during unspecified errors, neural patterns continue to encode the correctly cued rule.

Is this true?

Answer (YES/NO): YES